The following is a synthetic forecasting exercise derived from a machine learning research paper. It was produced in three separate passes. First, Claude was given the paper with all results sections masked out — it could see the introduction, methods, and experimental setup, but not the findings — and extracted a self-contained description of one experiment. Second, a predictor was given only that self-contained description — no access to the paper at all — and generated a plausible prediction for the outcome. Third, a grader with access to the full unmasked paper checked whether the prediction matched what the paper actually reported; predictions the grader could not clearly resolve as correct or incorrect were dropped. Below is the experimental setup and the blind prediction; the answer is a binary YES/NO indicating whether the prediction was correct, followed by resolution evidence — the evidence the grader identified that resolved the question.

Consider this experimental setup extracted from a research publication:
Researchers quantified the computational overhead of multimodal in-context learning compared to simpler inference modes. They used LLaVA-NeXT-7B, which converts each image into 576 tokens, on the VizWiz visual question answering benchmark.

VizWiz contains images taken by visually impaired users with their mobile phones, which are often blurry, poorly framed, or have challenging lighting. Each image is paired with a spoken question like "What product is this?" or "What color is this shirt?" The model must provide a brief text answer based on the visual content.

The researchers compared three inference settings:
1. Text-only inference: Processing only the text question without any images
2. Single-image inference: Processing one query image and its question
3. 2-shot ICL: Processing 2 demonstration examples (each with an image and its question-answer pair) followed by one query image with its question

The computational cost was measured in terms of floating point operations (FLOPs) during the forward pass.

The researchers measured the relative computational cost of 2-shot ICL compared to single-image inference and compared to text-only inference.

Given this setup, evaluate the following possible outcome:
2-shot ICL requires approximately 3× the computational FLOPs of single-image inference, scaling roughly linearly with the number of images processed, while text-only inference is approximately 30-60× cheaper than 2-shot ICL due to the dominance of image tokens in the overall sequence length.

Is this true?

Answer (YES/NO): NO